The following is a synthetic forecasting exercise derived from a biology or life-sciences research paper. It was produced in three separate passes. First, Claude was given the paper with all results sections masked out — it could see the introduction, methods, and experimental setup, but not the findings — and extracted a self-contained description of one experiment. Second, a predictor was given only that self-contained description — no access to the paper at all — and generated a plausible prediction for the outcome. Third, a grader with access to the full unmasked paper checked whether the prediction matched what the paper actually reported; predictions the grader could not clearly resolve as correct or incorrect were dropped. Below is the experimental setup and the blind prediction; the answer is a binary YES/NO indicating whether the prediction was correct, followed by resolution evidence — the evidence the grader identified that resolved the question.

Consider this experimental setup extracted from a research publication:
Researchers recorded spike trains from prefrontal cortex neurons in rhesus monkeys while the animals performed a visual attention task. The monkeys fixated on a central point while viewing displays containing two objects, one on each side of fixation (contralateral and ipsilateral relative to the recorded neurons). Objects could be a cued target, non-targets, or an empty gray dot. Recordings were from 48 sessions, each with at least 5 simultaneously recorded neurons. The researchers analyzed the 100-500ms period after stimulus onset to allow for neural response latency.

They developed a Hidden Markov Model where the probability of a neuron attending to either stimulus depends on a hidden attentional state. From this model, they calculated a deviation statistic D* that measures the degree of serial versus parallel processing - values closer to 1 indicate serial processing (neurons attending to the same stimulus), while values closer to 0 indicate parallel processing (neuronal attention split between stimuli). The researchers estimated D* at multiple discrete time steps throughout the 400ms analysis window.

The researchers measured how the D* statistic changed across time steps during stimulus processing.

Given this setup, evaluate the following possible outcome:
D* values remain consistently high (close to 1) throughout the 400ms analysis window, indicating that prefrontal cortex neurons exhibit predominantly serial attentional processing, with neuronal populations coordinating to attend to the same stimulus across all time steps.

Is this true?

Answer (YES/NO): NO